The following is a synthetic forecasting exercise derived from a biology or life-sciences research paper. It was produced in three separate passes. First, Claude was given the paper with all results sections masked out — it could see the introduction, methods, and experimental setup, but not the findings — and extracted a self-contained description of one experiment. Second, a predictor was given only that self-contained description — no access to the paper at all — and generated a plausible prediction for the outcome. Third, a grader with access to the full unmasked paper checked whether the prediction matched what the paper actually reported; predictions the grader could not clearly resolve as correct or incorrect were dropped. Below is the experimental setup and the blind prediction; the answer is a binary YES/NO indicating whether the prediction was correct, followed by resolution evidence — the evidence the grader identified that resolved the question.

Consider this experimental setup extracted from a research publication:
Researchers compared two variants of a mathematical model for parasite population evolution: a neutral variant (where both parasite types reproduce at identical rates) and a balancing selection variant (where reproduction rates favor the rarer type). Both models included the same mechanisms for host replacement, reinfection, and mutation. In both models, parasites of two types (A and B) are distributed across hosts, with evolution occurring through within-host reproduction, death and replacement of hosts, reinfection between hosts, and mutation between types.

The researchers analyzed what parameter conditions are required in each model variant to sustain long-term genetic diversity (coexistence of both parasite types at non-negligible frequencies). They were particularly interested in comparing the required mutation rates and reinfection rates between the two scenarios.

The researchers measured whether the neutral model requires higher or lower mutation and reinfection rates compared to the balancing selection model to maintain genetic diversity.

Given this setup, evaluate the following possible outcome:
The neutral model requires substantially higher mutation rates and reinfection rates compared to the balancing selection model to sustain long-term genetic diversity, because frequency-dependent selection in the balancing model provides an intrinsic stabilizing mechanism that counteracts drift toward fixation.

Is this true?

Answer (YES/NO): YES